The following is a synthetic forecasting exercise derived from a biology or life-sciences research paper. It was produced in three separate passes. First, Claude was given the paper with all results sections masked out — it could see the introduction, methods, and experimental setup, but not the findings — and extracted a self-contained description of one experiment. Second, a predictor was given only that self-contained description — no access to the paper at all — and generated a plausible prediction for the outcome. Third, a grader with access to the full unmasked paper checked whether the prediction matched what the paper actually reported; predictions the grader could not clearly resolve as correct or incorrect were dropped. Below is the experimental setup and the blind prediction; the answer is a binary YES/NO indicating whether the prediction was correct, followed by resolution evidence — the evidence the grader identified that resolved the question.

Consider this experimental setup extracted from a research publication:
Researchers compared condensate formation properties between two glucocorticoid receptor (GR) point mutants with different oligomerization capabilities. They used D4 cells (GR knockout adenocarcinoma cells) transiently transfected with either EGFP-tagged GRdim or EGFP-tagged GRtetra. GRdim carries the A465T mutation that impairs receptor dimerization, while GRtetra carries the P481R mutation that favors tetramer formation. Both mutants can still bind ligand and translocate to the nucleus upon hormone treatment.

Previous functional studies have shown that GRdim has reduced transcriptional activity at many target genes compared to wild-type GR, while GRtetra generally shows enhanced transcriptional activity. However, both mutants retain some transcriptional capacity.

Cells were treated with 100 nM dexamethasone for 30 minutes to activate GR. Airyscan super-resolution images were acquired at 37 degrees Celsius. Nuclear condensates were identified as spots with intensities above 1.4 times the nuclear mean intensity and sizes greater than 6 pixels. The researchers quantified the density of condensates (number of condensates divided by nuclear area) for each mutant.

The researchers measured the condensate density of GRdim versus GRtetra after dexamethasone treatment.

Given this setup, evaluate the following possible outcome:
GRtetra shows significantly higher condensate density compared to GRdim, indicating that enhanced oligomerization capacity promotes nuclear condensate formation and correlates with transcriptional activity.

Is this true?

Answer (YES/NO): NO